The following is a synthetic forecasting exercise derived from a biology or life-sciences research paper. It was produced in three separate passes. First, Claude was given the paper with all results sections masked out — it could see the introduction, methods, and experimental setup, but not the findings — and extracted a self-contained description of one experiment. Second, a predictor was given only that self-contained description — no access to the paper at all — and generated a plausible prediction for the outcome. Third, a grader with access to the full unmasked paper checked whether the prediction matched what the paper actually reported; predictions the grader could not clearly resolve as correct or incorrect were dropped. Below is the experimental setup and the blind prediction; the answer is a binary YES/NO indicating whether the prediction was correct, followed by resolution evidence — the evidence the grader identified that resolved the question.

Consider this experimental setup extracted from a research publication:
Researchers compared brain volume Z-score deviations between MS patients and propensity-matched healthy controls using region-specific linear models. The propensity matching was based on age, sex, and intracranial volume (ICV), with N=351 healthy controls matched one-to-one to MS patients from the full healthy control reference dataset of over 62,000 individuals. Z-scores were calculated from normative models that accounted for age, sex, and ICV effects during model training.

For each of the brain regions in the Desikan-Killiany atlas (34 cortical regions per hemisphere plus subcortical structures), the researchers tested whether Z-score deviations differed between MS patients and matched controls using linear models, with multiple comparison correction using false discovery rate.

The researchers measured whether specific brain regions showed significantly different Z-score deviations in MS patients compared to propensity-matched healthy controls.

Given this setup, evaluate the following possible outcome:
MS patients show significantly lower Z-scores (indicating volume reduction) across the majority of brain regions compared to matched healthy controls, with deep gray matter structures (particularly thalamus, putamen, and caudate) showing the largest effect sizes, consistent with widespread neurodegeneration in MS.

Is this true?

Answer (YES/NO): NO